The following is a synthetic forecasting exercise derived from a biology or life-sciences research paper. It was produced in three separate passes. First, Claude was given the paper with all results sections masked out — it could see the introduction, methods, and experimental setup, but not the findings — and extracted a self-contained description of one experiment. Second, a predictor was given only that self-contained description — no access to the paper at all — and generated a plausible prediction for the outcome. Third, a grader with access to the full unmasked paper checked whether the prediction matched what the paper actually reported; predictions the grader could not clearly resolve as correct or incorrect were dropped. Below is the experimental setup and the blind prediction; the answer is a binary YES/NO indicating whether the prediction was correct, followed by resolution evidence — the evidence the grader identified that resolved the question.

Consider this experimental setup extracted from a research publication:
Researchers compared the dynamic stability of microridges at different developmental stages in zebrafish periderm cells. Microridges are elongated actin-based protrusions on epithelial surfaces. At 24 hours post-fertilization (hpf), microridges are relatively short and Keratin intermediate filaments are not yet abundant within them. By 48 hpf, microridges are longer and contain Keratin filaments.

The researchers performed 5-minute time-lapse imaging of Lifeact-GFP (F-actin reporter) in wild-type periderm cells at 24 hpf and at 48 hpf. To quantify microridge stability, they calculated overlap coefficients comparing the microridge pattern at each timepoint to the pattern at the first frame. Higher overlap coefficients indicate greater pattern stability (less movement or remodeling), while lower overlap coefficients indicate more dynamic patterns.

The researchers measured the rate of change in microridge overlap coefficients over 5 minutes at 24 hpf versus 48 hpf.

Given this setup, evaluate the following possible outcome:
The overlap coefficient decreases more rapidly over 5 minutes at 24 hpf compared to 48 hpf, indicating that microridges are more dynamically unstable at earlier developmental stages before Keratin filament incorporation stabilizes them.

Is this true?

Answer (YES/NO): YES